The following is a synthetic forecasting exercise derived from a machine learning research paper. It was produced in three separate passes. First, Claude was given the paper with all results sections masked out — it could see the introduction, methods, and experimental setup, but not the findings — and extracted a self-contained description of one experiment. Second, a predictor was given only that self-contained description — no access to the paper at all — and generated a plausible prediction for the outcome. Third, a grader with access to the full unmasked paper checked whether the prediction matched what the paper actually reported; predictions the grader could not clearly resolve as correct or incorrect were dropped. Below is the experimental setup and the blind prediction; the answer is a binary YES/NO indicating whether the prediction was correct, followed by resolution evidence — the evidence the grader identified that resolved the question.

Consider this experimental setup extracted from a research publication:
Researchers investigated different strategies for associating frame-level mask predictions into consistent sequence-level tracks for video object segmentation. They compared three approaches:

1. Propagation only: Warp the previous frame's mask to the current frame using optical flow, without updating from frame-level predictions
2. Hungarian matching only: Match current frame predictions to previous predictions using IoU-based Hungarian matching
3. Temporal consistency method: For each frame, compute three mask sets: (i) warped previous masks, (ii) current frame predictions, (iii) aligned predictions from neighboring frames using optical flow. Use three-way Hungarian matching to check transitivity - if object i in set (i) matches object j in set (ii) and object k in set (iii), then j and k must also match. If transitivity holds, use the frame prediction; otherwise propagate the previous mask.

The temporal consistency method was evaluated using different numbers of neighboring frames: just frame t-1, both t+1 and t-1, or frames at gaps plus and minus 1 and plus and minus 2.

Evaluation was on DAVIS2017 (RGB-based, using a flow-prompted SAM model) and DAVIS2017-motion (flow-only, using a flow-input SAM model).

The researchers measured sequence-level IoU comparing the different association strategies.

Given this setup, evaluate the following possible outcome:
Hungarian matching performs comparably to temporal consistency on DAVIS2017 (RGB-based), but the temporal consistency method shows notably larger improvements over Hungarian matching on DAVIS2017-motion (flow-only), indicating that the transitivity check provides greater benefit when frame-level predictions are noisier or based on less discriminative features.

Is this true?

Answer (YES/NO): YES